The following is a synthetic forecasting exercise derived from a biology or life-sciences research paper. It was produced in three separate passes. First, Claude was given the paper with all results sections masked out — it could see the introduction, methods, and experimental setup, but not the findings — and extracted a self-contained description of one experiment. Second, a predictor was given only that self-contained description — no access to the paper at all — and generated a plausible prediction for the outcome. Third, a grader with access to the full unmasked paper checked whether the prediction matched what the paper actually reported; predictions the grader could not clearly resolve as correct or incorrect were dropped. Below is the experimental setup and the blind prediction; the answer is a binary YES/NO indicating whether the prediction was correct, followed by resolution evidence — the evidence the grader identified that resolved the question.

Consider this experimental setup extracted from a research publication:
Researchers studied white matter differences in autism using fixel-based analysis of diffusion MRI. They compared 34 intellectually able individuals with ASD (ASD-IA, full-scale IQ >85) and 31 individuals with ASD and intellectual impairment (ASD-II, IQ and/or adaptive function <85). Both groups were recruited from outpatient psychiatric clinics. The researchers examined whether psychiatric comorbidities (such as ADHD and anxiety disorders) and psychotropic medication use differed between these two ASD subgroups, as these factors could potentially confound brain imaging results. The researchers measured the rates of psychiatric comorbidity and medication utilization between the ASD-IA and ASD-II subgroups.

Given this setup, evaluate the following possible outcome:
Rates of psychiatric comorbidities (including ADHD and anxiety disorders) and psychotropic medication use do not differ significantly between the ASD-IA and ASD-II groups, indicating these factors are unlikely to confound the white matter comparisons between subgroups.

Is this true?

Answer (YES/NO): YES